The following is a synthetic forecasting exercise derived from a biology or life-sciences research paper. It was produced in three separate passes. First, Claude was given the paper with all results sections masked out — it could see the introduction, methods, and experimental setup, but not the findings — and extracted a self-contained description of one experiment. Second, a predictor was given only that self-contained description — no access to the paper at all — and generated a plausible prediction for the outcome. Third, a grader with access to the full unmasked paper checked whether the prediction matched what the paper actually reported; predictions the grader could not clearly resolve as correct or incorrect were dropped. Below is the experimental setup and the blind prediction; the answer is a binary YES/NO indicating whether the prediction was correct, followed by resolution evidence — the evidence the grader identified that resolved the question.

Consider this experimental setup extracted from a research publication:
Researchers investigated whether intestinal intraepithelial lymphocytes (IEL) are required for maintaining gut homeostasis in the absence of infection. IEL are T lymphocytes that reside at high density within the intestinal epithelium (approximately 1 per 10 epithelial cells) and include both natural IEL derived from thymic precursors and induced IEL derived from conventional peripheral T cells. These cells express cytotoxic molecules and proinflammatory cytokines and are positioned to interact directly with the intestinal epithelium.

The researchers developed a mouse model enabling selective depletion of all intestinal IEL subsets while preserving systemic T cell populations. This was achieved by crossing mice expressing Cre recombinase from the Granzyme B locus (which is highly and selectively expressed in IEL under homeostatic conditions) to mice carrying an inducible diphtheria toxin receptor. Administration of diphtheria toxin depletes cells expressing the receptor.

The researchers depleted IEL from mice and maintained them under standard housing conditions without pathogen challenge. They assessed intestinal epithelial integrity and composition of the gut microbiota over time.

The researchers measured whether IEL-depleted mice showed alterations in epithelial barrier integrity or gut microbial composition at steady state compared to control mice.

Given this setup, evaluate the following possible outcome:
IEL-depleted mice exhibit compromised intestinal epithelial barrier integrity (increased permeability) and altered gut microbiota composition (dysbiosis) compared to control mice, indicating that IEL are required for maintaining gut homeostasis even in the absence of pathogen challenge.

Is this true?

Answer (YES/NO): NO